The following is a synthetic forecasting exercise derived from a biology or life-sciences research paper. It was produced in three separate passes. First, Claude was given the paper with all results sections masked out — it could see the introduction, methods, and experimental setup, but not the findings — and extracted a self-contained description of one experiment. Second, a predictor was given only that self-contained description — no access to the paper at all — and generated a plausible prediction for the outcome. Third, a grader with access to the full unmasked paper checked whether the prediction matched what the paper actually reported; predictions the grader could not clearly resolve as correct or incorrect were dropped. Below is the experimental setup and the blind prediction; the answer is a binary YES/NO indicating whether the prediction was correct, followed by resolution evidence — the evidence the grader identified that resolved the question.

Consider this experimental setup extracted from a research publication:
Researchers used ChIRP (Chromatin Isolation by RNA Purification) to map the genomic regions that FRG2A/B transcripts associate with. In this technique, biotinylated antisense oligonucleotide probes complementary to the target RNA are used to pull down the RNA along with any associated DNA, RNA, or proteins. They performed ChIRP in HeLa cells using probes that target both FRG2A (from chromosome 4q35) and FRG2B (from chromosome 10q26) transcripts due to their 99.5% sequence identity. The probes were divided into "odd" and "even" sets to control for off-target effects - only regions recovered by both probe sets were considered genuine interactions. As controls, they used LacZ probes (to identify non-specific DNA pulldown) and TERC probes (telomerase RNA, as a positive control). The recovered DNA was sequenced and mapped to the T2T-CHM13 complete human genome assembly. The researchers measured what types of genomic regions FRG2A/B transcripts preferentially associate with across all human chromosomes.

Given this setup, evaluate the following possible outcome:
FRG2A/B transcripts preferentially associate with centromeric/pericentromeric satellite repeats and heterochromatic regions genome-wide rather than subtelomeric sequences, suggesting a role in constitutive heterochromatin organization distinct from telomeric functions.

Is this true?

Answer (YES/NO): YES